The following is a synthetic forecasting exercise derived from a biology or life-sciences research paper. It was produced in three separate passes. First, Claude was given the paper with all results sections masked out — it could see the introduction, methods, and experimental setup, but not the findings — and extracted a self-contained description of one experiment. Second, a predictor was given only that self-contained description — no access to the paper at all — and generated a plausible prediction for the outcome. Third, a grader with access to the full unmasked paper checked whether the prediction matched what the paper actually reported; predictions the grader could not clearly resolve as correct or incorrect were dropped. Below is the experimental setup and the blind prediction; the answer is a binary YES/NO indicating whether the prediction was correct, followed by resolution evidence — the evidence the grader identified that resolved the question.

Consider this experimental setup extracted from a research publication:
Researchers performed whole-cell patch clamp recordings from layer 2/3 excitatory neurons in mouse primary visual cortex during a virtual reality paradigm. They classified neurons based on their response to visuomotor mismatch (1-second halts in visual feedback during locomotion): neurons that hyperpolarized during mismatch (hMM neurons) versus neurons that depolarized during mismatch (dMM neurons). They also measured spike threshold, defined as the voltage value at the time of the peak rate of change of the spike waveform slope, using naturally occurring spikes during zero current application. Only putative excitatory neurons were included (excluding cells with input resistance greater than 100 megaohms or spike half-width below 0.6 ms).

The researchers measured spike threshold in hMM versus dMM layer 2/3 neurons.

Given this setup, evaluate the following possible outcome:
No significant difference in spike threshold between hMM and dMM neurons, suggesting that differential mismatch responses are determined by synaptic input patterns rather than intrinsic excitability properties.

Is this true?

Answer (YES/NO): NO